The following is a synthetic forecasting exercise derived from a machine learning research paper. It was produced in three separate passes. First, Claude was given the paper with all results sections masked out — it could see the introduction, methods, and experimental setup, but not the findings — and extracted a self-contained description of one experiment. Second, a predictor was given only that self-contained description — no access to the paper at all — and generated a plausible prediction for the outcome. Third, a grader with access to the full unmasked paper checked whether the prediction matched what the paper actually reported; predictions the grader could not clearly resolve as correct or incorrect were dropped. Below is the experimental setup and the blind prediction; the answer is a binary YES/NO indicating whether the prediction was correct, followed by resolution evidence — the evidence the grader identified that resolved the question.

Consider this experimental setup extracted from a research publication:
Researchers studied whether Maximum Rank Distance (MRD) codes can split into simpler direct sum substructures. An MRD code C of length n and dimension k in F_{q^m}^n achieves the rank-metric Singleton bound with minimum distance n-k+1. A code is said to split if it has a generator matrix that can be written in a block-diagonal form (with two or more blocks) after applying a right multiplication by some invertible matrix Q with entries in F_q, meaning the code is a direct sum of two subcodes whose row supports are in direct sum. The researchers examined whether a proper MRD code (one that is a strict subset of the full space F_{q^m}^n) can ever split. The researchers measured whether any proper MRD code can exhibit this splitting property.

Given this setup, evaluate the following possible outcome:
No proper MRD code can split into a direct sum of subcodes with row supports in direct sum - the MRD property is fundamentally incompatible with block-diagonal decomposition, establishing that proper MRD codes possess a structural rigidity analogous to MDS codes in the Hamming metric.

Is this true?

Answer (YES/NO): YES